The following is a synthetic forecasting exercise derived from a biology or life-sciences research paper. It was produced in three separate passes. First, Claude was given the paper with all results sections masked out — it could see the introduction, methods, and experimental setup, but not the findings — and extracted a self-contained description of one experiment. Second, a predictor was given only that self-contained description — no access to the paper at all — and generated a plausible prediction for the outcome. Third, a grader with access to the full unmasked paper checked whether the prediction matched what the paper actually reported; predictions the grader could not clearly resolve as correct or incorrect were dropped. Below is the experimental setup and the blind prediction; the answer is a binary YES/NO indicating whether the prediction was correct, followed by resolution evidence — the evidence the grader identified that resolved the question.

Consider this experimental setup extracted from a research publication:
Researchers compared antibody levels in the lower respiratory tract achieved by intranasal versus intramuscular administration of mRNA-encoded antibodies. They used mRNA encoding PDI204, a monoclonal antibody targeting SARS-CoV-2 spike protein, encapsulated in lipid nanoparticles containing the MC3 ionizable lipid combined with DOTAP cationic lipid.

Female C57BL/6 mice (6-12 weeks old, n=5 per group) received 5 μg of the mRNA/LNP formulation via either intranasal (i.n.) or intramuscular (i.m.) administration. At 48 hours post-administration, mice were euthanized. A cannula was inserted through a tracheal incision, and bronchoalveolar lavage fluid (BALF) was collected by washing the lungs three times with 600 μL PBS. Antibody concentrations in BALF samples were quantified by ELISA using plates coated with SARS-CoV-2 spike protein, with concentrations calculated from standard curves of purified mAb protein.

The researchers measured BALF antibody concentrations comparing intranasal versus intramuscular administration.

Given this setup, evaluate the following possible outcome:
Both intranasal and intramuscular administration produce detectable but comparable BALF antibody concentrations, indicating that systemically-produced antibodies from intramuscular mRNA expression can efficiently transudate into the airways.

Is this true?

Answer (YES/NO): NO